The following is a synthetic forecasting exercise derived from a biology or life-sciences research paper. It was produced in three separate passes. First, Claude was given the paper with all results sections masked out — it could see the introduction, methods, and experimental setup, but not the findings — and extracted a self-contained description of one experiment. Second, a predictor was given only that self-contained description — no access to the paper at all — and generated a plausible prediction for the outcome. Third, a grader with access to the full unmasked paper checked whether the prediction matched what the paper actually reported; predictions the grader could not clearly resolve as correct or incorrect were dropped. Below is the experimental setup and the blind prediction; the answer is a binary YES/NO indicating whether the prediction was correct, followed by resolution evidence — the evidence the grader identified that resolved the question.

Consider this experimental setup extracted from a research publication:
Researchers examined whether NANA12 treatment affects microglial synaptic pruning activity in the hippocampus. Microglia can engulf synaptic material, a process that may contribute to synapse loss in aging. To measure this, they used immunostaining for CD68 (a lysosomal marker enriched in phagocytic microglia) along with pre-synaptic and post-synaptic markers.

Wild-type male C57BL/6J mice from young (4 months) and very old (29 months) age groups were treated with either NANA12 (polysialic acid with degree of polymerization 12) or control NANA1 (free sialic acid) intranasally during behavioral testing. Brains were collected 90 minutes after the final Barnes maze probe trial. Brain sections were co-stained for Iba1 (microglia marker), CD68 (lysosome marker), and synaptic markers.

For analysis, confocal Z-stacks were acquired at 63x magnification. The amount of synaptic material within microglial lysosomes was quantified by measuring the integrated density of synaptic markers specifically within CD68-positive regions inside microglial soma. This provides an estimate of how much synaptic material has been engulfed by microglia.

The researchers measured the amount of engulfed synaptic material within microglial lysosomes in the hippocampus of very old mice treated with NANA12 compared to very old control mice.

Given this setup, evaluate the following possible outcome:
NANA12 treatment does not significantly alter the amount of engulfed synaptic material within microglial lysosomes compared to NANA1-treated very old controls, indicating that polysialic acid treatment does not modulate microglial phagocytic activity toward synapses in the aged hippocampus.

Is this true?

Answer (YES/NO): NO